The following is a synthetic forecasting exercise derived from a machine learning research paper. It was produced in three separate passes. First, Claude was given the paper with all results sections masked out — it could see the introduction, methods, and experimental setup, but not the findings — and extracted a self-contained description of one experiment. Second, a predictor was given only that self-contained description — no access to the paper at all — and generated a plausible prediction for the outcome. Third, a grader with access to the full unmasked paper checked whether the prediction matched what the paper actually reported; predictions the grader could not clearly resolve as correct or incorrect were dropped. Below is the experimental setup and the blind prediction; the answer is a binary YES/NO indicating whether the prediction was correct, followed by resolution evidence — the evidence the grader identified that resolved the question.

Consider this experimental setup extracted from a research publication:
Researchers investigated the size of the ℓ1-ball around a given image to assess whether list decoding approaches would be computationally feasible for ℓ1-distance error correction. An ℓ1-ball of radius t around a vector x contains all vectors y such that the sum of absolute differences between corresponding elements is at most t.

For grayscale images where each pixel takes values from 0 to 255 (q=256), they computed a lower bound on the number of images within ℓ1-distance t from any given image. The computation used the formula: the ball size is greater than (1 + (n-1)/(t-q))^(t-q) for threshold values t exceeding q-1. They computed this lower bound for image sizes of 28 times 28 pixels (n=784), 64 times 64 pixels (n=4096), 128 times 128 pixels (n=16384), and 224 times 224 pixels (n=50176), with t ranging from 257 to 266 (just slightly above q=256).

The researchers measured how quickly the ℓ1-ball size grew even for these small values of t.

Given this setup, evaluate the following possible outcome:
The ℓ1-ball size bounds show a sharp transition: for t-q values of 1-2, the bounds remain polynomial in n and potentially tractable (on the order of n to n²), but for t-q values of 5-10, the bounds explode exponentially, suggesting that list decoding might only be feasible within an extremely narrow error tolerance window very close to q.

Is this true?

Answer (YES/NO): NO